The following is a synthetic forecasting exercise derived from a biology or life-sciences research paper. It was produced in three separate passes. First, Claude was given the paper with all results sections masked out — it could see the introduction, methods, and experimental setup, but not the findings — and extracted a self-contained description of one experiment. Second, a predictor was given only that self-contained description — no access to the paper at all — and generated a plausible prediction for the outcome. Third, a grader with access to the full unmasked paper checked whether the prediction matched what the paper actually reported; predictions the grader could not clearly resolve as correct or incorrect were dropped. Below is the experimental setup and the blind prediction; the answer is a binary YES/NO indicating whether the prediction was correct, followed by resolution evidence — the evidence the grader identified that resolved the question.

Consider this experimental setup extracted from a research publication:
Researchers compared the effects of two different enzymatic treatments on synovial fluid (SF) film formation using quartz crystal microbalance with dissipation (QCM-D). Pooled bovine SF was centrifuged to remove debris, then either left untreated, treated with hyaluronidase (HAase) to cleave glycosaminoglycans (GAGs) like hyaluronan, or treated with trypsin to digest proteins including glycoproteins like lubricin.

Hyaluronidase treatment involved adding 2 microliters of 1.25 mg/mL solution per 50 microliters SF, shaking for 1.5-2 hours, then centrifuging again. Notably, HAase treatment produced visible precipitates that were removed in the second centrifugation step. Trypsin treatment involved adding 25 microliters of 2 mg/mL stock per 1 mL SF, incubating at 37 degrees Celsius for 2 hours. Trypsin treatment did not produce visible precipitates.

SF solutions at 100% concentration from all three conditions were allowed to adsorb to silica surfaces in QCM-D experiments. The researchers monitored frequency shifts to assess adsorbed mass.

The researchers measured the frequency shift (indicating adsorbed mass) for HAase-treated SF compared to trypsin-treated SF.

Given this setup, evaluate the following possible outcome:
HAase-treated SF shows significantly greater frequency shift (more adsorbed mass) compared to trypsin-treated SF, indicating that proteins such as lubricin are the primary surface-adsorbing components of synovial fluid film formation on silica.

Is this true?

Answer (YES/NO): NO